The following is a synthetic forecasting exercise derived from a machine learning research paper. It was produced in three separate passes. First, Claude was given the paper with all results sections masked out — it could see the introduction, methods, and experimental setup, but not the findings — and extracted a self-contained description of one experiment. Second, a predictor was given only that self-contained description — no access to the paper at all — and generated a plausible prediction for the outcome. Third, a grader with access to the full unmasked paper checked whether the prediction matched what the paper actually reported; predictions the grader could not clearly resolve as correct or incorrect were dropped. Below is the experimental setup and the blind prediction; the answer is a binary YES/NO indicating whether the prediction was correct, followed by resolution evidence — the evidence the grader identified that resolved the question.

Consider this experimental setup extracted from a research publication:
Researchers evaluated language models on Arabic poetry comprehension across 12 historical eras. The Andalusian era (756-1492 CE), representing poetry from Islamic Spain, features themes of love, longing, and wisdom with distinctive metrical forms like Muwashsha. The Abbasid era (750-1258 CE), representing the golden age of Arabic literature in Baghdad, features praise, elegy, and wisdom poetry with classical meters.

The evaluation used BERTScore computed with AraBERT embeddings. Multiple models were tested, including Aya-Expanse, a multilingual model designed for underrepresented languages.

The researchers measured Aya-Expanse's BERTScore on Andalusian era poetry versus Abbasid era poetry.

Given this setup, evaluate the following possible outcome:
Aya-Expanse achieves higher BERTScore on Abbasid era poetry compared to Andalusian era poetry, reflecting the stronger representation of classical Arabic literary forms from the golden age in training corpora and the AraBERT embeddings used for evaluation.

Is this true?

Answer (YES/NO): YES